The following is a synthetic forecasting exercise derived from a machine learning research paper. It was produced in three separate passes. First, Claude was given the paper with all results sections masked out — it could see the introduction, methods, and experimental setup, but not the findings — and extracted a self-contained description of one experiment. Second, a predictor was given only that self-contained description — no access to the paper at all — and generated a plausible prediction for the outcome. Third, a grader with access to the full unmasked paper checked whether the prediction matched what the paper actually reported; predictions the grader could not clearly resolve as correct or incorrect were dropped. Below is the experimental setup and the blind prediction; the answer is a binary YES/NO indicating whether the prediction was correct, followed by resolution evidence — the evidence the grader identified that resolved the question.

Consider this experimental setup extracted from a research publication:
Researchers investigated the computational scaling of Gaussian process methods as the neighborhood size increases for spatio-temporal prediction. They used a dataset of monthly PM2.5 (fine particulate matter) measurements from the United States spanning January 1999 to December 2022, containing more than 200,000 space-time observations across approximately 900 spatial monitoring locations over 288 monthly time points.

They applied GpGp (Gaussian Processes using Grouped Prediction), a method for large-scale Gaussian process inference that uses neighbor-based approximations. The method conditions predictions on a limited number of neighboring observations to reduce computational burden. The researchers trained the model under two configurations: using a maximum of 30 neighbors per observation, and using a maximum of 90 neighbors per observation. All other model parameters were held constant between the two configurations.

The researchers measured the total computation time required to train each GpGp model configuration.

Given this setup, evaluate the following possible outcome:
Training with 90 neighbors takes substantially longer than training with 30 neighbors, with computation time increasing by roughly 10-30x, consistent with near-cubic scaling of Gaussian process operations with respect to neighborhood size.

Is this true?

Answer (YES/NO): NO